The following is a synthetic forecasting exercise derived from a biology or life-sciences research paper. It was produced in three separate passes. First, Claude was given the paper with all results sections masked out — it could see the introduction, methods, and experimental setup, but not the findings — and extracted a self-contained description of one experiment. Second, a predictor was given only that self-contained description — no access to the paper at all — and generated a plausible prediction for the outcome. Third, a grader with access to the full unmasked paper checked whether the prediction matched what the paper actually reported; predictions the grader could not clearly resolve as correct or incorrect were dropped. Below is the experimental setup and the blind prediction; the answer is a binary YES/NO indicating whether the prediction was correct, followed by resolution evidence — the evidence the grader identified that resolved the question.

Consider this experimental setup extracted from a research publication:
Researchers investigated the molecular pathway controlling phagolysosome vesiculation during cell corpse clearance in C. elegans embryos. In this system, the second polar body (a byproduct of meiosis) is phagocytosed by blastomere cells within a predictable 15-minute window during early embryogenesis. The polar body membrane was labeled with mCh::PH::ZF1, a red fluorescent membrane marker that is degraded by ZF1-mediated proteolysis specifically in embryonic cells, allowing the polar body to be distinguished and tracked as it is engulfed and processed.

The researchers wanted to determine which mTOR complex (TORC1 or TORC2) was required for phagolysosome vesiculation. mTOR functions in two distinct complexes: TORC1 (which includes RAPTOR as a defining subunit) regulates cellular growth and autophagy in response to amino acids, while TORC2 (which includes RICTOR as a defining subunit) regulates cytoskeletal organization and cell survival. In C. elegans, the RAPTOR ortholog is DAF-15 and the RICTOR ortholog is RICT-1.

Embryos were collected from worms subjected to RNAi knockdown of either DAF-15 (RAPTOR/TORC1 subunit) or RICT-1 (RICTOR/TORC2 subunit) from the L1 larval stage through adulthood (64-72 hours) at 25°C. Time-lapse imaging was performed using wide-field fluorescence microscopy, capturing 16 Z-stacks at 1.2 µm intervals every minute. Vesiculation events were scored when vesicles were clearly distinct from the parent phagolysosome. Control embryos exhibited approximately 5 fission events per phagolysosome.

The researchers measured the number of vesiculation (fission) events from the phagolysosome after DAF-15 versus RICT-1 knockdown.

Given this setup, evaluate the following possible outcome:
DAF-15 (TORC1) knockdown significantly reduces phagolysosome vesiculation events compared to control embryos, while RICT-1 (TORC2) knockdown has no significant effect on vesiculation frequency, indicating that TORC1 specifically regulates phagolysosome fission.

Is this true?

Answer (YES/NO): YES